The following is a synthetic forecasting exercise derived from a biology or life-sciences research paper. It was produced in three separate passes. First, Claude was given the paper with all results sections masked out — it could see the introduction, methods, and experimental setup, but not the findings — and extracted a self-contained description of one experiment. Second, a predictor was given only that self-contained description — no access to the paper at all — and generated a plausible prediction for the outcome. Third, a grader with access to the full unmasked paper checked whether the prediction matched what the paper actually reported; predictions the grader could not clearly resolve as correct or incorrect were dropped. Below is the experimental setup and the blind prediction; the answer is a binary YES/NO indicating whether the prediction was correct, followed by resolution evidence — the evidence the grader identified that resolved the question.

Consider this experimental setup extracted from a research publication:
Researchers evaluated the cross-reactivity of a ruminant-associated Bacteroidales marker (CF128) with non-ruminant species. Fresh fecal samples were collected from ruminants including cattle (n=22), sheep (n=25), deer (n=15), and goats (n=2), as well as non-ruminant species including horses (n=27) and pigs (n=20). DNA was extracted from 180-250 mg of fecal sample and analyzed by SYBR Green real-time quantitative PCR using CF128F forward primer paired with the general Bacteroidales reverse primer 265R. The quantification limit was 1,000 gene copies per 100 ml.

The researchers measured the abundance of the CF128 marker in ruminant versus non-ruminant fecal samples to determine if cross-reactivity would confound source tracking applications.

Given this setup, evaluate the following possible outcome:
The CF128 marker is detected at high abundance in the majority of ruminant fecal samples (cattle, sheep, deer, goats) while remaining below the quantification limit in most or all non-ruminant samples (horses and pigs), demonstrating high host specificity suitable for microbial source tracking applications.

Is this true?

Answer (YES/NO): NO